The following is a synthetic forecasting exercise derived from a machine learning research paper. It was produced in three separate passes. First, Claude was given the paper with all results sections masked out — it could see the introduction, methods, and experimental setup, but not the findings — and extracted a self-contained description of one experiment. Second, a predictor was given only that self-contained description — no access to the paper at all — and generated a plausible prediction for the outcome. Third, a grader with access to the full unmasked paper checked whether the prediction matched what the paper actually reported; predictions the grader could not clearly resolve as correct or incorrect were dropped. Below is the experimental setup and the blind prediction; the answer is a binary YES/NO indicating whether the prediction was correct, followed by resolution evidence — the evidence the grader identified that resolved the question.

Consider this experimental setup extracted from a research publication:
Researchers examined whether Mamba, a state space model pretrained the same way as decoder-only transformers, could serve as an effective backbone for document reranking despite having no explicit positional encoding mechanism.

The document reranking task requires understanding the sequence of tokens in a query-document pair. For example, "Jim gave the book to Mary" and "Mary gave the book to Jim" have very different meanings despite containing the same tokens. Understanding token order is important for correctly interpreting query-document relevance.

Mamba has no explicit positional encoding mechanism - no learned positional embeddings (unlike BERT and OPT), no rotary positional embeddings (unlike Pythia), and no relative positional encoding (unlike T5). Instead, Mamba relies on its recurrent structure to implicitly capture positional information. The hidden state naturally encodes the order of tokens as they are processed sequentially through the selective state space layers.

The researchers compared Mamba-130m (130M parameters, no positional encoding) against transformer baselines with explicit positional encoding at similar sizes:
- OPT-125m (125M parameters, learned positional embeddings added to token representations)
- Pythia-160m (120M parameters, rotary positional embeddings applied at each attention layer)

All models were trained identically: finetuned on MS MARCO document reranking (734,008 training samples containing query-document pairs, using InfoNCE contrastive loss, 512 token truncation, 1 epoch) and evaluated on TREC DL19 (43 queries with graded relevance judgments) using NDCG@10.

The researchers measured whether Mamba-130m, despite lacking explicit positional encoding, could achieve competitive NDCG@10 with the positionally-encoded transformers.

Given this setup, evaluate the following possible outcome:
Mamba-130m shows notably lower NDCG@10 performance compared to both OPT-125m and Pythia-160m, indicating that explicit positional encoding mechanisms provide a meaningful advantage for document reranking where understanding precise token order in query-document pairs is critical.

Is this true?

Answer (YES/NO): NO